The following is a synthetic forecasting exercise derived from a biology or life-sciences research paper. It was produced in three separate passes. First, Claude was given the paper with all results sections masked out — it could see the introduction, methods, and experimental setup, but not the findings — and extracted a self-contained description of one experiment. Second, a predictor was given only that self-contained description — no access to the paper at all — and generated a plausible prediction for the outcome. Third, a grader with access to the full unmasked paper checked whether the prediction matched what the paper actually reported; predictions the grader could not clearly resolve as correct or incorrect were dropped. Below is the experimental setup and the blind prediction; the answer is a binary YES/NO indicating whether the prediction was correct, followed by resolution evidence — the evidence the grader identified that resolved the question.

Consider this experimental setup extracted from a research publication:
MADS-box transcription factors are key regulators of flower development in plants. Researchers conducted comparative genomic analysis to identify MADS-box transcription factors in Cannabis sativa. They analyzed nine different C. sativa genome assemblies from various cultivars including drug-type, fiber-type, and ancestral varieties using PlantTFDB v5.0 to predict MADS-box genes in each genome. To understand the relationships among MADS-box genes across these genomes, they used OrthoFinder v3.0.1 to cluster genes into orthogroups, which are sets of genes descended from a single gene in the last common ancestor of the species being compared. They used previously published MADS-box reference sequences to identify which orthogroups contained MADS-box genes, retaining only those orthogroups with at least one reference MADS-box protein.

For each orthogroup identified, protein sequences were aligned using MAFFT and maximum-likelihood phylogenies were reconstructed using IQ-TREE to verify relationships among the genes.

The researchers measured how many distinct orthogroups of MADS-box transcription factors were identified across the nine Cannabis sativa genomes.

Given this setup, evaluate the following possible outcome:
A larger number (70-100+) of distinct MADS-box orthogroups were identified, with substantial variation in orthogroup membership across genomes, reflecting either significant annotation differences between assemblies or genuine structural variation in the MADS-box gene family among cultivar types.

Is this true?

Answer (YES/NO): NO